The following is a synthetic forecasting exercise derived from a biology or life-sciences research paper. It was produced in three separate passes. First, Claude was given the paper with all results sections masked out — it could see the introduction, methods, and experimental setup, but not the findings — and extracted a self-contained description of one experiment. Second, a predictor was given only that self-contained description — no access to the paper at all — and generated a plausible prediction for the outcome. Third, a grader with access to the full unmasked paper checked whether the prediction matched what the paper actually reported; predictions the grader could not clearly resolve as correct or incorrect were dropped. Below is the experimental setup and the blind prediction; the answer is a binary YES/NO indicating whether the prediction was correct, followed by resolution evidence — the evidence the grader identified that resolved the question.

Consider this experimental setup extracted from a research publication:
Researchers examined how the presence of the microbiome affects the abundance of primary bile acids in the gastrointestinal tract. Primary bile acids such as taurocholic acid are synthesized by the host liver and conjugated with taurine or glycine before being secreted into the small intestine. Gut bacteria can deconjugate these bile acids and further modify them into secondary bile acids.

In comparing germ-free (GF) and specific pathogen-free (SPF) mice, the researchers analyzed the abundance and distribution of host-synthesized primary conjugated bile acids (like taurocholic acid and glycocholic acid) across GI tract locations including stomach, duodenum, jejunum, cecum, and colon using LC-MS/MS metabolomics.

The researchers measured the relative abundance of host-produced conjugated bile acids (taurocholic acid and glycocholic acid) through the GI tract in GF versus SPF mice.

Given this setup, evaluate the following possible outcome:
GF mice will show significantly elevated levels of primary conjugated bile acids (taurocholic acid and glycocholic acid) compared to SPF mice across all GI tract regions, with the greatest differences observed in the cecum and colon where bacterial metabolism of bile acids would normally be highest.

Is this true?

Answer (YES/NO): NO